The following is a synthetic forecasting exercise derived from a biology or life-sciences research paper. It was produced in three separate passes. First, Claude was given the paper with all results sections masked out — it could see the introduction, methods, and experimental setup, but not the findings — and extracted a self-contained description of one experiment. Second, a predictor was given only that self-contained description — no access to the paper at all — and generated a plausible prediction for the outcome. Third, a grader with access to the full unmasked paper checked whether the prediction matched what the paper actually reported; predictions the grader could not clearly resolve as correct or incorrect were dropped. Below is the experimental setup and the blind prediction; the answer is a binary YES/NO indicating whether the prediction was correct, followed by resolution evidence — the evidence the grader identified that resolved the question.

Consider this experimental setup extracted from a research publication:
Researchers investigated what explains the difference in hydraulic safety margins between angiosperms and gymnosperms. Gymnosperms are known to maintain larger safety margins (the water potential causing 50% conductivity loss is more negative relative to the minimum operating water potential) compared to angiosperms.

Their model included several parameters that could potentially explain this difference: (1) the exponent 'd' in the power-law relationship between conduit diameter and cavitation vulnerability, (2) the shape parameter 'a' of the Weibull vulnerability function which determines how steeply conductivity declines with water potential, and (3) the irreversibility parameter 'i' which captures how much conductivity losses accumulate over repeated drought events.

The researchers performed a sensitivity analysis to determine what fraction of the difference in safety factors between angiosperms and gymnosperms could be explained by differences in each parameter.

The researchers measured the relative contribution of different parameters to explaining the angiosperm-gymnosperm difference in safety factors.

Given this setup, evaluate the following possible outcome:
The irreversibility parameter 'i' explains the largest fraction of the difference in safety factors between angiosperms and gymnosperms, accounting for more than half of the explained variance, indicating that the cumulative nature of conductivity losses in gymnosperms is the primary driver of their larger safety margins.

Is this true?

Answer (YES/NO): YES